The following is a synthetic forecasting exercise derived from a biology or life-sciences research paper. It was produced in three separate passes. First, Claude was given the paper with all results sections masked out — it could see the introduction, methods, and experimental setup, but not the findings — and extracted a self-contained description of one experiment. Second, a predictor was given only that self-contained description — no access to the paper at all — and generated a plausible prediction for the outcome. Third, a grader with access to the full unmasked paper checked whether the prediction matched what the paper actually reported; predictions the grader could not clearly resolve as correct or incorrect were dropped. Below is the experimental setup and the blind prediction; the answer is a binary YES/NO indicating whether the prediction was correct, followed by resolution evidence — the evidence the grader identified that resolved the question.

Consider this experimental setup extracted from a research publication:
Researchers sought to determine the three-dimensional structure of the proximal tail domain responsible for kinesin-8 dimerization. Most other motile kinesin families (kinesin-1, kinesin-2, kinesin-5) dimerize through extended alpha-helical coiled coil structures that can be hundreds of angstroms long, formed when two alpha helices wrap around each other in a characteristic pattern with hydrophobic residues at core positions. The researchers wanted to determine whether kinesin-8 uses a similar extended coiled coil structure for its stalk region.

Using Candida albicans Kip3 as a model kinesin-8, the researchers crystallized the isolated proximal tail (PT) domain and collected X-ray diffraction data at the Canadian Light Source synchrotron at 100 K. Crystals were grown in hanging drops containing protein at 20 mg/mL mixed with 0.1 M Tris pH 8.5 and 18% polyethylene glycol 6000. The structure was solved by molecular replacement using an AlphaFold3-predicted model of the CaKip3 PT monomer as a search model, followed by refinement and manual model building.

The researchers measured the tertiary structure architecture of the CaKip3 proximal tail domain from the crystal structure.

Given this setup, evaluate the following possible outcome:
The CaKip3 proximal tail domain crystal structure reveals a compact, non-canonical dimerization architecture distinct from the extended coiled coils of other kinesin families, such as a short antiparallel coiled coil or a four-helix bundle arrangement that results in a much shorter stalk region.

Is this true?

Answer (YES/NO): YES